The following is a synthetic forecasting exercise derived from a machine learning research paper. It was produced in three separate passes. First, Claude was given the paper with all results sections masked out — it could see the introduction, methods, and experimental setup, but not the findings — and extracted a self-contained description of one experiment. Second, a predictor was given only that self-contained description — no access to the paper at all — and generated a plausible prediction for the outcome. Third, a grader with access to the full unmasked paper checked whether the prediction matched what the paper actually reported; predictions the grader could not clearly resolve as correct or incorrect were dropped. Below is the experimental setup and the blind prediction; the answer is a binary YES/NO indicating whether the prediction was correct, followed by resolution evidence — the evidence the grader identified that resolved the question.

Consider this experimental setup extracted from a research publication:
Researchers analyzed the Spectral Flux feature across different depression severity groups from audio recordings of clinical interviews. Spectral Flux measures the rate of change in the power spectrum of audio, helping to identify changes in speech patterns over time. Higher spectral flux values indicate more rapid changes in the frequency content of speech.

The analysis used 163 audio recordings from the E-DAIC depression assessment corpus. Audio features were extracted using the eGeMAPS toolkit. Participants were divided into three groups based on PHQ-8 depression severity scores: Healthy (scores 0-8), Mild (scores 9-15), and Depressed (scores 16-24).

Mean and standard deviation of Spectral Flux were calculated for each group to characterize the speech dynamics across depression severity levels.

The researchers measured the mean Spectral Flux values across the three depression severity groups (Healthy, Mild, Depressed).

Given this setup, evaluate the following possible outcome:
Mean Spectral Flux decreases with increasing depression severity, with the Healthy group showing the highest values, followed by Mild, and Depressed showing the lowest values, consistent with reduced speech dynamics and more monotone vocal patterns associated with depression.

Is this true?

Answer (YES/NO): YES